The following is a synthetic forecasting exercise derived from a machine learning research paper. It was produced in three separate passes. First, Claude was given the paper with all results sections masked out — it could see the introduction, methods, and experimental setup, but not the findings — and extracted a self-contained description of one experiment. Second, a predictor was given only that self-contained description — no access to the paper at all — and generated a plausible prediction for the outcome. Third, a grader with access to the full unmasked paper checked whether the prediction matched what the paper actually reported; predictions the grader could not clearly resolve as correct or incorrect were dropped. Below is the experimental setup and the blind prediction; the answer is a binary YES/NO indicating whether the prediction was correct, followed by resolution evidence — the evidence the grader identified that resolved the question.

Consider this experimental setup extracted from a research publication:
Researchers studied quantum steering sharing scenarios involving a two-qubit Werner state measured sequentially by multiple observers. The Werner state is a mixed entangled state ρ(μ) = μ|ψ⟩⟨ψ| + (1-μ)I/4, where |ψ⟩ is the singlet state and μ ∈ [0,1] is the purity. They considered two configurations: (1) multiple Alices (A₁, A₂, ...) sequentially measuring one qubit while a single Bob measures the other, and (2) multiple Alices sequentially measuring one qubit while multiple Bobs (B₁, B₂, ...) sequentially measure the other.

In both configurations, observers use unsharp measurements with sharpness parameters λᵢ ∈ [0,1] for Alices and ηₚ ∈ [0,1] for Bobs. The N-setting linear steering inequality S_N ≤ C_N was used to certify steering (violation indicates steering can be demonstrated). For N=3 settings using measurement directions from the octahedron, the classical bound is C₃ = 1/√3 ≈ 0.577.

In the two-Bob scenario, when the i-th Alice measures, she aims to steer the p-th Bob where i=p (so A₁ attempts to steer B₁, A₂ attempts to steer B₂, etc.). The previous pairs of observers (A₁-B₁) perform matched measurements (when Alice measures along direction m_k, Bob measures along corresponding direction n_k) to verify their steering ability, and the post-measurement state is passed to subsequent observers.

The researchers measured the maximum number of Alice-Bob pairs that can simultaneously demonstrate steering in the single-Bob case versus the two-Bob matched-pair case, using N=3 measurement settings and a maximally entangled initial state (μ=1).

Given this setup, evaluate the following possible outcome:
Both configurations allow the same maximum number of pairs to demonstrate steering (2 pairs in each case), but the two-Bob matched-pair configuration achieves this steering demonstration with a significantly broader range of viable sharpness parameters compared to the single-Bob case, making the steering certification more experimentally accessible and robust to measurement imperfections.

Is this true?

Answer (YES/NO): NO